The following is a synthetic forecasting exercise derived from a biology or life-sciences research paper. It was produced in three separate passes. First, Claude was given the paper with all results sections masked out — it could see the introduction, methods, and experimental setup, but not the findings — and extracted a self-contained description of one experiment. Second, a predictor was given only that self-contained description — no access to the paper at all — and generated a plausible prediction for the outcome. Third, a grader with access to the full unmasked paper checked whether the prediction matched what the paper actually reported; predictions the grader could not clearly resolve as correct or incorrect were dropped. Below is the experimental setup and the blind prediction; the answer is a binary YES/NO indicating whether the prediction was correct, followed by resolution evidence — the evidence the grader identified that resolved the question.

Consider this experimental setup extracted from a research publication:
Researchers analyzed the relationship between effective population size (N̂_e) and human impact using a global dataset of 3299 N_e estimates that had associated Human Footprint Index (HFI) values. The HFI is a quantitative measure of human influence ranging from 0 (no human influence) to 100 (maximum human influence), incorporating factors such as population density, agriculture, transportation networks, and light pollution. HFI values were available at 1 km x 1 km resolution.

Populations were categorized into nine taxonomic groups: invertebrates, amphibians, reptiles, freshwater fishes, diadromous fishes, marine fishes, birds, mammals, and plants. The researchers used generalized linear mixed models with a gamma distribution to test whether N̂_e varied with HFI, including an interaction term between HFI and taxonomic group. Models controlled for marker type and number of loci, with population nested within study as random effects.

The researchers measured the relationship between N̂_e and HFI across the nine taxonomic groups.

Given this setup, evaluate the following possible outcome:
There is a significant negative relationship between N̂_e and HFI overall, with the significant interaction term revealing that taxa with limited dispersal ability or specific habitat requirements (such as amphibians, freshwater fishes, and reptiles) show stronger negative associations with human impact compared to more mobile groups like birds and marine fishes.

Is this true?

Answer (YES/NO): NO